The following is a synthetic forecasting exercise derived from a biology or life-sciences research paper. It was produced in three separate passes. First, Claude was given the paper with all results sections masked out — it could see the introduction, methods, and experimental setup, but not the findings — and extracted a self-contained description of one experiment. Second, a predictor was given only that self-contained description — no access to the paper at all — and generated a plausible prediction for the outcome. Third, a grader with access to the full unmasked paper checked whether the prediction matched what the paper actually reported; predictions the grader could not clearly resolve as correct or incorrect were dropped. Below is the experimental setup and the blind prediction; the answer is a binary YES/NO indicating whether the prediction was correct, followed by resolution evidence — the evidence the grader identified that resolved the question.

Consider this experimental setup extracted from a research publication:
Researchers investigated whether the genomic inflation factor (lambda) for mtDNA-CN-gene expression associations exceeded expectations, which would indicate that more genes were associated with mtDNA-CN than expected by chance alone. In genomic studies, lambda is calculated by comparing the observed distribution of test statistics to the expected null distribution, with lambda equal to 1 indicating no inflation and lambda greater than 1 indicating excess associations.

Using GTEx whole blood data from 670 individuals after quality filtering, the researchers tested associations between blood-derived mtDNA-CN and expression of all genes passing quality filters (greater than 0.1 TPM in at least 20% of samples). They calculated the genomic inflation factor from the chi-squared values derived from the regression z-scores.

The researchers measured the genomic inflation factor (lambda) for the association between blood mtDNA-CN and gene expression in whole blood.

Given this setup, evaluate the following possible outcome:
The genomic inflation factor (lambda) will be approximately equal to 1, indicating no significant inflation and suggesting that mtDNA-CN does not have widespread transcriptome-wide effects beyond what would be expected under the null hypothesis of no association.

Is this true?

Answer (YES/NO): NO